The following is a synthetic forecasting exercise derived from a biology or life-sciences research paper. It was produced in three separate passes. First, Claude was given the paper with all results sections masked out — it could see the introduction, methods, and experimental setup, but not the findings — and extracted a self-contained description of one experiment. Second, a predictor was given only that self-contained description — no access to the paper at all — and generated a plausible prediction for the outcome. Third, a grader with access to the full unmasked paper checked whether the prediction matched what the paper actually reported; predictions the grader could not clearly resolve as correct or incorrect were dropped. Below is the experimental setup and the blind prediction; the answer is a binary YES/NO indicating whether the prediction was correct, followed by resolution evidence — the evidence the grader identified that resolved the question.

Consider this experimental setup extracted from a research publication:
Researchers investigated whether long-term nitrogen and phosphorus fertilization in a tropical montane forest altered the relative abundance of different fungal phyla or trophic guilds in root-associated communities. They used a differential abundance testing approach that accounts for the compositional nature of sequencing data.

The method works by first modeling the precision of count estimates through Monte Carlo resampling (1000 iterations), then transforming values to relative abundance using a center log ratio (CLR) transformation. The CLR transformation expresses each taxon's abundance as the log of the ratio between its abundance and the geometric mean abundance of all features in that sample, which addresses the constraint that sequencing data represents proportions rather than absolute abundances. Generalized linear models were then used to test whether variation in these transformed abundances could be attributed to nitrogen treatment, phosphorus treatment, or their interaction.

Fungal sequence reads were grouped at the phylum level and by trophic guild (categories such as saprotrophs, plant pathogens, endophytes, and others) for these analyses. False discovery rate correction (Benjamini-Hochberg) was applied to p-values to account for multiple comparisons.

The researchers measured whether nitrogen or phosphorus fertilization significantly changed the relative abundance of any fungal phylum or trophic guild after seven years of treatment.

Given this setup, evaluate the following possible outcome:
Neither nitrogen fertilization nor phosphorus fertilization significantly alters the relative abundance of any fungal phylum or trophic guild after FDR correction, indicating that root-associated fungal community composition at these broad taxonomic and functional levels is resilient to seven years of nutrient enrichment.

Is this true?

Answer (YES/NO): YES